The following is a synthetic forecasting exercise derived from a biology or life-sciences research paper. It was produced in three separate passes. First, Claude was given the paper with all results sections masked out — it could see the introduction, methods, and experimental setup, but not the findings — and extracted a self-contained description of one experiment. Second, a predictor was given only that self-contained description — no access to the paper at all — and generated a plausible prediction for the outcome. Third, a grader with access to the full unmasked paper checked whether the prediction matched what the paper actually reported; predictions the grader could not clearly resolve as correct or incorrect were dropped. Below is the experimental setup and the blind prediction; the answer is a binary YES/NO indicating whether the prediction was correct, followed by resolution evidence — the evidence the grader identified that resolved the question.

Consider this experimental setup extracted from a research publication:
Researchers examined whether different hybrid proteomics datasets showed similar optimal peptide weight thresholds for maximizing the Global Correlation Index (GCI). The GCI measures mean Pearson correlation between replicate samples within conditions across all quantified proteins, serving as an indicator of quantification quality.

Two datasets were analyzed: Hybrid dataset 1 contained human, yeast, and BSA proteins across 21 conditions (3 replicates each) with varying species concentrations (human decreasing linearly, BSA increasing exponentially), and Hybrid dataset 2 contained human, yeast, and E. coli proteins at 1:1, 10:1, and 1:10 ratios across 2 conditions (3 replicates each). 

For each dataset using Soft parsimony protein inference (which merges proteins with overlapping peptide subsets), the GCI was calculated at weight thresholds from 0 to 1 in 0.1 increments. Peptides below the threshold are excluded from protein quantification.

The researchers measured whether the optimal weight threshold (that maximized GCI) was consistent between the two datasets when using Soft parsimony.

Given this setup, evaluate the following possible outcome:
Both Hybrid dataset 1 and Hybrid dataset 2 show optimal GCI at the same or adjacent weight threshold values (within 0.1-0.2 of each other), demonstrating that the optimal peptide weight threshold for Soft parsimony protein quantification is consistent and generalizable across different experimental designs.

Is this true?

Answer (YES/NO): YES